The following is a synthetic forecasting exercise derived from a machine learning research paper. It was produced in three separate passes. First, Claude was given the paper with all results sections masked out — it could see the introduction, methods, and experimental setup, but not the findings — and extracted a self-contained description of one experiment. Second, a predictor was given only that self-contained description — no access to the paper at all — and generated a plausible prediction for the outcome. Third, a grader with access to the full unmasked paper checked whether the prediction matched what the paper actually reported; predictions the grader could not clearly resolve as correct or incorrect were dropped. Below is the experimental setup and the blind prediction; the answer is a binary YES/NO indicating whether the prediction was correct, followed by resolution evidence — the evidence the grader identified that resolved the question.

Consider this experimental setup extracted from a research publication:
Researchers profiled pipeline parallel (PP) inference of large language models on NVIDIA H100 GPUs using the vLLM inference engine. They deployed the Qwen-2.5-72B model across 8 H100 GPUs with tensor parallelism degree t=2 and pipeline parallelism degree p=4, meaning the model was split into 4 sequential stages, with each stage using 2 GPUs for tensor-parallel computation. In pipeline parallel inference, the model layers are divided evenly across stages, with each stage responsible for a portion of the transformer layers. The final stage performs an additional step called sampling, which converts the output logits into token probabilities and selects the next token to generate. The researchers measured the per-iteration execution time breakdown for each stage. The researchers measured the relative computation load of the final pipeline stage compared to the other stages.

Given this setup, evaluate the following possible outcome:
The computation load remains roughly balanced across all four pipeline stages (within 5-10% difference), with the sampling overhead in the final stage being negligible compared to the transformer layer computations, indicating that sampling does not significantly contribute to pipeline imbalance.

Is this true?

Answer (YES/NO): NO